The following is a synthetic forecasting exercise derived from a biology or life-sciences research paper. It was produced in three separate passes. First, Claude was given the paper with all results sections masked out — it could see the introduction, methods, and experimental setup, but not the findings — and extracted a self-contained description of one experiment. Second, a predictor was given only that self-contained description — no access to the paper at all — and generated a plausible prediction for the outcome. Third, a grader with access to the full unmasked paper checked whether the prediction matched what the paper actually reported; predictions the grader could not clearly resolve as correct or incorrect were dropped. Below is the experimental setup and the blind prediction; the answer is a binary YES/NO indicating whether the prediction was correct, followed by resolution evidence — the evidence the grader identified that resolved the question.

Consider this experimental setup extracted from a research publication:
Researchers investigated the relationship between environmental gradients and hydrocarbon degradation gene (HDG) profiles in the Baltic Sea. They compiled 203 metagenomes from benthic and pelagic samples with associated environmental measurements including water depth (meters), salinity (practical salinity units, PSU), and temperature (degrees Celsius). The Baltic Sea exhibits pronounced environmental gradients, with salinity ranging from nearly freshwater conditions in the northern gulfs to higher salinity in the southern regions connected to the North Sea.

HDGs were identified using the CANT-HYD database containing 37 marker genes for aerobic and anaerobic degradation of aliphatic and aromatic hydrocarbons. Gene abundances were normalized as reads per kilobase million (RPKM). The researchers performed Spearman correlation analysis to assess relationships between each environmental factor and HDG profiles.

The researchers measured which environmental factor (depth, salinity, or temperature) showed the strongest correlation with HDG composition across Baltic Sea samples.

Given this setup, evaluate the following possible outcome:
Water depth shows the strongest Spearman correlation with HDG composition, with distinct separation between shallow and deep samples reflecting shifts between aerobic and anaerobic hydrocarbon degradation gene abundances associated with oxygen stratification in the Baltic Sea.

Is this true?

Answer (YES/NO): YES